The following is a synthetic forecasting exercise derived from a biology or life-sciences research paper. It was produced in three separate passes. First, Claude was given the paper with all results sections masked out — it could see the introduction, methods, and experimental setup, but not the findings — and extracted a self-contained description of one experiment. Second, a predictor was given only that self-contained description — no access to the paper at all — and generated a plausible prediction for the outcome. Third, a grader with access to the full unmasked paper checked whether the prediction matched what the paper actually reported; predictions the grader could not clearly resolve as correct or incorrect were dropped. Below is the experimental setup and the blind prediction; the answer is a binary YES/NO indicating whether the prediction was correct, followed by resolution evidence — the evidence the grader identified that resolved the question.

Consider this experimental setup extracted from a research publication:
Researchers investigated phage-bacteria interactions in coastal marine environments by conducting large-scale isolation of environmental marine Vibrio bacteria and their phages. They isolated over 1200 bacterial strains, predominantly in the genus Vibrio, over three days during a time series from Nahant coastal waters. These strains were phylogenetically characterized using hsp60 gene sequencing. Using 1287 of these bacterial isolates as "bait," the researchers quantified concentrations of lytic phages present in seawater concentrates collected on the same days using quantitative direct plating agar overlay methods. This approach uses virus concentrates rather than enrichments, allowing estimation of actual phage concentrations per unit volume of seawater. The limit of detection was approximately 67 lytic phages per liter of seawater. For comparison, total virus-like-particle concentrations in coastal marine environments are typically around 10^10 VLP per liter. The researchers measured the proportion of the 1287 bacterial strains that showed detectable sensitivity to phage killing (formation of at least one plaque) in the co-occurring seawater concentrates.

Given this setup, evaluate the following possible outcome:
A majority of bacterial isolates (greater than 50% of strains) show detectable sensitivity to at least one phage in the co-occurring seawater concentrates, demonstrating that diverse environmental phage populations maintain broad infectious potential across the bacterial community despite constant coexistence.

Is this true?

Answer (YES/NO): NO